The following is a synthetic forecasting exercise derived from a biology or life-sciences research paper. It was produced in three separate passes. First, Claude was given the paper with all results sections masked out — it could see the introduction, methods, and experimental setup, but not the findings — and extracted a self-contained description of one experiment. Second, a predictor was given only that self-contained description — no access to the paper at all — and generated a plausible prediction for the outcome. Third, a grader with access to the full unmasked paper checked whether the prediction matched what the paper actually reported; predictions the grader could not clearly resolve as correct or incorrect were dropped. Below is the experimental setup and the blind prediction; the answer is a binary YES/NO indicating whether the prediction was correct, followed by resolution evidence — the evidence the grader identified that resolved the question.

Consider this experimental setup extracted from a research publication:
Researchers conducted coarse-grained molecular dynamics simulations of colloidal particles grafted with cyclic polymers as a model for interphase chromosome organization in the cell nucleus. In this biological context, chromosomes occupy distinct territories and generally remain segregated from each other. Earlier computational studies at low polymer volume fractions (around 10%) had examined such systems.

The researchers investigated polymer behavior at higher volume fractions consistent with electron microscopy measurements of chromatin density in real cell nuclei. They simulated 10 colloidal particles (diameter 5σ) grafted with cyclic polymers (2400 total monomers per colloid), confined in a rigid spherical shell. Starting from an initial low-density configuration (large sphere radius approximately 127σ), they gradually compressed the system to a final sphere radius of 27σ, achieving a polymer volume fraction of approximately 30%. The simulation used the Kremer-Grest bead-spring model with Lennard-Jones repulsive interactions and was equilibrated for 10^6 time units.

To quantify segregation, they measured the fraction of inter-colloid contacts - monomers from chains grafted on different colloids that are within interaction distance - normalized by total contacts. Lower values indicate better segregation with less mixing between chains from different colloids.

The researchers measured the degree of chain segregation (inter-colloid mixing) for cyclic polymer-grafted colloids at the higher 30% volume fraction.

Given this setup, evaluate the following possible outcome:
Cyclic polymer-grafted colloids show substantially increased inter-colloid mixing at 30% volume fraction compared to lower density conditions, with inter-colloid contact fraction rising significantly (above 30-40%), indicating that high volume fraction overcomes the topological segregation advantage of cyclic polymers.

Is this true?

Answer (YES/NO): NO